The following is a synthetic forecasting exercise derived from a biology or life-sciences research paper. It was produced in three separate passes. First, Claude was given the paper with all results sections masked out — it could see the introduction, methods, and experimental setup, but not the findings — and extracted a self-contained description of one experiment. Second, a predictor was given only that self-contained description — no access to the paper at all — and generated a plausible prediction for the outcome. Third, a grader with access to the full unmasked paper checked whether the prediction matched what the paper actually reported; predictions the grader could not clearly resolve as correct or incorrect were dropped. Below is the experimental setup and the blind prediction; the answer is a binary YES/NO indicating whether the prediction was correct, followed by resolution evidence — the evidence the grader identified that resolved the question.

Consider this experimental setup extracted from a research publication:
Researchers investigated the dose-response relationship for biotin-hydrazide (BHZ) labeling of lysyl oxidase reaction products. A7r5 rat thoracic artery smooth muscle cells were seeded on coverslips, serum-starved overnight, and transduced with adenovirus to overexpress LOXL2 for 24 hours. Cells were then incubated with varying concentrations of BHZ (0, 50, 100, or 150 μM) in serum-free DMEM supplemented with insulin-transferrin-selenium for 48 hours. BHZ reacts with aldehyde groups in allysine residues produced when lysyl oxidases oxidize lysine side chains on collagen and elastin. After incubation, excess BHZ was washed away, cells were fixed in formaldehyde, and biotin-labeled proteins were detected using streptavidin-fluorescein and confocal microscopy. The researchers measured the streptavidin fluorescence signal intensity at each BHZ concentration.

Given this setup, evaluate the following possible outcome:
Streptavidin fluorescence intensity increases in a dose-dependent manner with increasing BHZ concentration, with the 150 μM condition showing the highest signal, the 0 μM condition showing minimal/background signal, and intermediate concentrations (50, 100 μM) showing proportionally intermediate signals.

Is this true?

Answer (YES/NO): YES